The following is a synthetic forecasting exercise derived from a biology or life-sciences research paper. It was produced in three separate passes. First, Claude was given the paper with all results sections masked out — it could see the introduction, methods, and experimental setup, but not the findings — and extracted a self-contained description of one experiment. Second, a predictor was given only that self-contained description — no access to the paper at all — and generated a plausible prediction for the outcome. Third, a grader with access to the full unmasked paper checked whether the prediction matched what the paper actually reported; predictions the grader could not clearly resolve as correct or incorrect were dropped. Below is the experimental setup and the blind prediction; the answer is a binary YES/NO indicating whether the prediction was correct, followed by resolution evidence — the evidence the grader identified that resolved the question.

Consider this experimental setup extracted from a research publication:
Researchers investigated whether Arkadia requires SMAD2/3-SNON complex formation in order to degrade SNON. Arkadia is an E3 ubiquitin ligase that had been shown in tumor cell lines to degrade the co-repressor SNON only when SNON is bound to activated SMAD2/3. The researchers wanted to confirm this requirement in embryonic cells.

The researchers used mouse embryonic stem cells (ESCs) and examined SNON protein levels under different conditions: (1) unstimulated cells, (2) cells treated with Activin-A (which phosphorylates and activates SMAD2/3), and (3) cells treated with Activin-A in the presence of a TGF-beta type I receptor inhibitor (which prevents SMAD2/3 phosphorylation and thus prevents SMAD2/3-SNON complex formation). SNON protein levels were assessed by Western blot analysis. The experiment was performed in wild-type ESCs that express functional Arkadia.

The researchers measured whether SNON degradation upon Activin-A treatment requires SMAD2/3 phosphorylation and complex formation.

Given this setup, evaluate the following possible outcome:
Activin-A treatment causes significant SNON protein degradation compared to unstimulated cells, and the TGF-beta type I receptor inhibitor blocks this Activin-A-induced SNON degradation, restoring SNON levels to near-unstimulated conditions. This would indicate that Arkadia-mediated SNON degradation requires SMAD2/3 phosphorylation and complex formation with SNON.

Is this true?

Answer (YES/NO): YES